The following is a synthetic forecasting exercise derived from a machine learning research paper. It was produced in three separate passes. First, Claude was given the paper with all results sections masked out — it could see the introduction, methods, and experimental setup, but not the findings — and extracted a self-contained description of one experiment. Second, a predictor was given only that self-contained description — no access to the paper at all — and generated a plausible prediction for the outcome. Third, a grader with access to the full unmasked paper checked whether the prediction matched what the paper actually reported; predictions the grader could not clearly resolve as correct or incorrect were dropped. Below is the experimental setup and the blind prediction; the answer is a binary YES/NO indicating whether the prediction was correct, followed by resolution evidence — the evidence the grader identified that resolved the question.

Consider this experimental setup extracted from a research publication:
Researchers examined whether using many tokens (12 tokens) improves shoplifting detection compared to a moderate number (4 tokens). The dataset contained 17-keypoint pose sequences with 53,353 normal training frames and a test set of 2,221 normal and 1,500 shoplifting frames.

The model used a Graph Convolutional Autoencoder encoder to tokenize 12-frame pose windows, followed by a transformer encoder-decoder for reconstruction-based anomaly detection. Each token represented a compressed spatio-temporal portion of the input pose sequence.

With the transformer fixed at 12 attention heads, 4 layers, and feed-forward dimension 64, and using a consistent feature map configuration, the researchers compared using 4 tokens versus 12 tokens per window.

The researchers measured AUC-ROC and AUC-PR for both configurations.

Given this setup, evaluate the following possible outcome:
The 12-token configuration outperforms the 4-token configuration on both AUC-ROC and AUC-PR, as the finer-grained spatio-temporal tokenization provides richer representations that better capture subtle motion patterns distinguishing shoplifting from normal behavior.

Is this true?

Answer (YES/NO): YES